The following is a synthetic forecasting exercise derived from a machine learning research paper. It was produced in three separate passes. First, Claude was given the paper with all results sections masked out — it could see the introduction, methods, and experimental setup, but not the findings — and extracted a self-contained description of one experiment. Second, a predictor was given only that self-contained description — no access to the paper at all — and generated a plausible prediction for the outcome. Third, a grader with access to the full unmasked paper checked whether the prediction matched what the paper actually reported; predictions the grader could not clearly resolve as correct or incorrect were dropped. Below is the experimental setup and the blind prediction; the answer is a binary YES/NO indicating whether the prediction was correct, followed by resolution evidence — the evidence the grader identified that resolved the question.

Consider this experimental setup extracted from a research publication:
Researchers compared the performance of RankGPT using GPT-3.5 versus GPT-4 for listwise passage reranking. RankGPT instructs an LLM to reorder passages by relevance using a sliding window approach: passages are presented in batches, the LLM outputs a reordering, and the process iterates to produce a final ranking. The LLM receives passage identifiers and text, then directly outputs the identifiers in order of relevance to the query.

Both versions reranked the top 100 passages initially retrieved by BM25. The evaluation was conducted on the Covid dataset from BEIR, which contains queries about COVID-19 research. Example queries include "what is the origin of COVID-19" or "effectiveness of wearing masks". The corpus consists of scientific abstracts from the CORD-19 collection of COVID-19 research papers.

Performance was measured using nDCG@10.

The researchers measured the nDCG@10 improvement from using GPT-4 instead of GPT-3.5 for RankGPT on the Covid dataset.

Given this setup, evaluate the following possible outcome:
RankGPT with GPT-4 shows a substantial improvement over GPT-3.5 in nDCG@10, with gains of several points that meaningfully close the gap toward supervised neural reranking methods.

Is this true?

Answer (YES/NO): YES